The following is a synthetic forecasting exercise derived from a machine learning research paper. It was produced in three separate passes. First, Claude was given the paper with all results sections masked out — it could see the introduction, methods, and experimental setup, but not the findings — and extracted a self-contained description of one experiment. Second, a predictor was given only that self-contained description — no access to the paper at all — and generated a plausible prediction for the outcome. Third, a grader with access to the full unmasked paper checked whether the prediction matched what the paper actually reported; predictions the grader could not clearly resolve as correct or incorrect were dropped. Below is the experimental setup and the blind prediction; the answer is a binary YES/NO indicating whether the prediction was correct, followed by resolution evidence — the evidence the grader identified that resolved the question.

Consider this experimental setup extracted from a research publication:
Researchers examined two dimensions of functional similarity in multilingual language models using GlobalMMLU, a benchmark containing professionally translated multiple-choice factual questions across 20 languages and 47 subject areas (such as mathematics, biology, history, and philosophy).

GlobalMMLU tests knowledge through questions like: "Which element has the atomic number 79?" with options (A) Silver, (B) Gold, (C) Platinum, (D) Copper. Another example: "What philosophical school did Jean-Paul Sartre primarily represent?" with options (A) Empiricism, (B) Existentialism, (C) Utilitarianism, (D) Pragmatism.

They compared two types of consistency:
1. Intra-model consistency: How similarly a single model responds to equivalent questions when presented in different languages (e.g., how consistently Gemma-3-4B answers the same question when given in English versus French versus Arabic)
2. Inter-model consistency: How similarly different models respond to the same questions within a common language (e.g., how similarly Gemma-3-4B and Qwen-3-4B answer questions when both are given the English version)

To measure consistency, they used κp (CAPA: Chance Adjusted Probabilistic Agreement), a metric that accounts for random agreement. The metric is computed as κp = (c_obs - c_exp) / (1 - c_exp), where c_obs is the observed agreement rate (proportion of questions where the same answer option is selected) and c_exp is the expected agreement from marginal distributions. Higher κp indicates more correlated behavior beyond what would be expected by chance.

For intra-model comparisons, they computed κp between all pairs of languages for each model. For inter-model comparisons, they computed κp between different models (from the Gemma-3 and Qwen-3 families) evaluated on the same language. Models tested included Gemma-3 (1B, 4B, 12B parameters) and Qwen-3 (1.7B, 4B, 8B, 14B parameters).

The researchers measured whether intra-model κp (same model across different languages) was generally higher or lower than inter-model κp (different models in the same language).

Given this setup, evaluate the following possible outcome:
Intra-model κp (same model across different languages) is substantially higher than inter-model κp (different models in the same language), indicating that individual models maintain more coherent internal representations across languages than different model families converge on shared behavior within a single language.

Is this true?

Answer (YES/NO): YES